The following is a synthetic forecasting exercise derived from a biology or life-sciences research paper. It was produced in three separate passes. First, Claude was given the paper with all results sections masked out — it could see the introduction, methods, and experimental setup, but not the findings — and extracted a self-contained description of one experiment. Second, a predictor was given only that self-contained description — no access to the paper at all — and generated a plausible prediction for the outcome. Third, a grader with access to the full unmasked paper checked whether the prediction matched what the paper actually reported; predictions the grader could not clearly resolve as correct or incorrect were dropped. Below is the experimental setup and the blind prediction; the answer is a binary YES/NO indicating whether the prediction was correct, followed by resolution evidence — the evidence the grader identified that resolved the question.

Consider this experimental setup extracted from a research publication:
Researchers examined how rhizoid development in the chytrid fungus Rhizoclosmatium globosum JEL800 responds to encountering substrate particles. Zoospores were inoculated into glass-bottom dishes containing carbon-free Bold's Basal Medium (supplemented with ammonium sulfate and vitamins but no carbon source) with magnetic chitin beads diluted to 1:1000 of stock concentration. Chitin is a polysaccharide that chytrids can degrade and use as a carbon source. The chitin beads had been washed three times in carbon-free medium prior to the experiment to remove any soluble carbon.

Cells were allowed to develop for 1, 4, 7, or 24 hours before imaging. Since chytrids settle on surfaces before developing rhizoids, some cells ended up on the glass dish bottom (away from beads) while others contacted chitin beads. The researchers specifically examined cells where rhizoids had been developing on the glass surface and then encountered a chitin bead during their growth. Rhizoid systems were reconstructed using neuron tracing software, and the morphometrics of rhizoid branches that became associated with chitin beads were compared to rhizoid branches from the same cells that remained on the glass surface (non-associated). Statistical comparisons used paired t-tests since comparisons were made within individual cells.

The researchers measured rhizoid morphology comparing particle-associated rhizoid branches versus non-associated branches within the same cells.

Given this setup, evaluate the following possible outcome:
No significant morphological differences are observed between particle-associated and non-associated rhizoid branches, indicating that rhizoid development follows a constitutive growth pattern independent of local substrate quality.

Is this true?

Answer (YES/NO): NO